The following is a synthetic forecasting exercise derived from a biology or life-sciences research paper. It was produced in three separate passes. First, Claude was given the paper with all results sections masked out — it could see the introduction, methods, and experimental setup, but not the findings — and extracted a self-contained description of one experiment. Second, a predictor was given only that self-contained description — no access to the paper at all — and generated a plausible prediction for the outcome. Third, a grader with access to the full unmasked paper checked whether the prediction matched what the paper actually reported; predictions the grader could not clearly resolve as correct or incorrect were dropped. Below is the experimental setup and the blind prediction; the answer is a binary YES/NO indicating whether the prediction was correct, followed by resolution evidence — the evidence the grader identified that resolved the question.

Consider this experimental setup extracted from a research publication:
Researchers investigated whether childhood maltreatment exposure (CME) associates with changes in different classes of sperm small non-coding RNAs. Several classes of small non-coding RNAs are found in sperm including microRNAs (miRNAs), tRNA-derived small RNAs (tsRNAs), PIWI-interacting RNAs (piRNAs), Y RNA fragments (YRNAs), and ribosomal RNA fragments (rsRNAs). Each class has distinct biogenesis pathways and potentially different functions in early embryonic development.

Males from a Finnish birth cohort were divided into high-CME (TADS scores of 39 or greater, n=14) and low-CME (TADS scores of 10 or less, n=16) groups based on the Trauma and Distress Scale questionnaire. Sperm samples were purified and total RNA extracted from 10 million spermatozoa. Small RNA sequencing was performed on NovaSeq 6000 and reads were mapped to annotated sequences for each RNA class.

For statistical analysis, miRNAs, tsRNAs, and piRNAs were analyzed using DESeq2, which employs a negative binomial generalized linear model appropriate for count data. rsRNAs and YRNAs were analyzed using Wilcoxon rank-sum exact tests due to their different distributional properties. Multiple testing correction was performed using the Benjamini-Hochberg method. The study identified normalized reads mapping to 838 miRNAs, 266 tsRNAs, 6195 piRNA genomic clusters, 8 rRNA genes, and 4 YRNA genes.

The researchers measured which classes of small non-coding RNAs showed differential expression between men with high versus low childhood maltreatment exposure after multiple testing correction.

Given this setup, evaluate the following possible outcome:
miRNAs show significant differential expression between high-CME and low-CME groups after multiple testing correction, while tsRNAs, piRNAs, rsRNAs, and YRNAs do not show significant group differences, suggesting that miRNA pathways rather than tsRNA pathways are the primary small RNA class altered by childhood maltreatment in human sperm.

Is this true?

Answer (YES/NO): NO